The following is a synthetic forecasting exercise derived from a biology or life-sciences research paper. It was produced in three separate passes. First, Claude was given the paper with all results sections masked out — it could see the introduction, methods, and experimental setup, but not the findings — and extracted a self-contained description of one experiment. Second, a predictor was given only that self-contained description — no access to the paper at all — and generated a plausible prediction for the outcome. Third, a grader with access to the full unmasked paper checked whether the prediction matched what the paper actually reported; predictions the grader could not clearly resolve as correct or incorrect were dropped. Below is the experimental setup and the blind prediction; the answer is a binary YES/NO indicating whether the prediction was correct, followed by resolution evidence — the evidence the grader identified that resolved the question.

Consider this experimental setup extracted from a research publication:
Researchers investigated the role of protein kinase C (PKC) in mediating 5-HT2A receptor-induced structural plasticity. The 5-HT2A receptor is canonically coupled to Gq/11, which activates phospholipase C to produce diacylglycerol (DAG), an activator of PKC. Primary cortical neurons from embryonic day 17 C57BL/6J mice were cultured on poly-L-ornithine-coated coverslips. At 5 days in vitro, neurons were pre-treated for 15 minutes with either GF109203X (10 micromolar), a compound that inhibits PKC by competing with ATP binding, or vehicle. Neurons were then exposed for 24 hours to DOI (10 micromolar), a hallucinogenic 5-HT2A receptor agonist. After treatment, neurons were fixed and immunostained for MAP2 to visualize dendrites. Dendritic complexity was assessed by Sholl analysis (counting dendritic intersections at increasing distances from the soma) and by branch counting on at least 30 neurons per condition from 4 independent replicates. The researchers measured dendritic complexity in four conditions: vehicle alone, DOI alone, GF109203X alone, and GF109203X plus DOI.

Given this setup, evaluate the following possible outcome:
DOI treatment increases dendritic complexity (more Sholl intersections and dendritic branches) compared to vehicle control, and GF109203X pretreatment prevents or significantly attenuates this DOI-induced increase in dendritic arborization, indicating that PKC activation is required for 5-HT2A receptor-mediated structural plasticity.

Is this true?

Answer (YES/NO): YES